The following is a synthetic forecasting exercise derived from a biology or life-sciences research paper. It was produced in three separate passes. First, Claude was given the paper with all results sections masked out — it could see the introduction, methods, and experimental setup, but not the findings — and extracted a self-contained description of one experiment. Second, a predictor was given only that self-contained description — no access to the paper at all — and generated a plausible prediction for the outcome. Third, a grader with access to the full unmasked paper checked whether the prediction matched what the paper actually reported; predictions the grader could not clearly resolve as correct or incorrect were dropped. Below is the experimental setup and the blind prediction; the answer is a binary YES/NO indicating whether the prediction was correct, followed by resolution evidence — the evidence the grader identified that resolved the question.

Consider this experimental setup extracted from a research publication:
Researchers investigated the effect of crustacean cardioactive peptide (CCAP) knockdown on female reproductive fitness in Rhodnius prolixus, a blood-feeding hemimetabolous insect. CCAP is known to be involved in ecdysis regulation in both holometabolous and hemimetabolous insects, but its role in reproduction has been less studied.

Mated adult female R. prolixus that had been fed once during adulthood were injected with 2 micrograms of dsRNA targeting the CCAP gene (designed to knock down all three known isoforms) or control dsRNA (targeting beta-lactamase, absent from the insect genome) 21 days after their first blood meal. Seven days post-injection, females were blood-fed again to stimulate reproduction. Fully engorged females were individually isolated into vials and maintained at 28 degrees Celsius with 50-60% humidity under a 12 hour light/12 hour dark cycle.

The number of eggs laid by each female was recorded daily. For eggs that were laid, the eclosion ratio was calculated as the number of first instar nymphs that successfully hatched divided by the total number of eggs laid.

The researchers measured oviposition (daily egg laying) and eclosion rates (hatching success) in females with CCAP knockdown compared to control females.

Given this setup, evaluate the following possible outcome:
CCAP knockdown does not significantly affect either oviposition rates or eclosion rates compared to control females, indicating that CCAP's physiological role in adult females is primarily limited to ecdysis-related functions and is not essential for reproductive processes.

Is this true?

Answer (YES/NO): YES